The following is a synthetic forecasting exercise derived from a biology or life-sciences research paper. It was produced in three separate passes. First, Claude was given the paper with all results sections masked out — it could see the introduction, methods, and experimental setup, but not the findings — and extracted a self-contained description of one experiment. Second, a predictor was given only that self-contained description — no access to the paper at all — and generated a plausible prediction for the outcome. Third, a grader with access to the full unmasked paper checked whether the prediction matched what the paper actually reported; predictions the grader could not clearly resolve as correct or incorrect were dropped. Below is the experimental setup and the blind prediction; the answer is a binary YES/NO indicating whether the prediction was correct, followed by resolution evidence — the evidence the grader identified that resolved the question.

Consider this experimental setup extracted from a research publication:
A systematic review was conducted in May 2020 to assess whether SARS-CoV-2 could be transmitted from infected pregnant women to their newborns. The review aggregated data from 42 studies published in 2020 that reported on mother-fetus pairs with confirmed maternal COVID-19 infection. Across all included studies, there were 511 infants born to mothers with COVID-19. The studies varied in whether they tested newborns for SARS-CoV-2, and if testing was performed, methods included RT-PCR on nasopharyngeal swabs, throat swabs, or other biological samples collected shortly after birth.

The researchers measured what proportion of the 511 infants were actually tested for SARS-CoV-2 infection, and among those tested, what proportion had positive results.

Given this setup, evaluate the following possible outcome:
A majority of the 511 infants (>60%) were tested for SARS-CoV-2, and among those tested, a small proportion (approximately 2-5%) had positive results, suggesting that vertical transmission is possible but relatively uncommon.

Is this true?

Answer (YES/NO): YES